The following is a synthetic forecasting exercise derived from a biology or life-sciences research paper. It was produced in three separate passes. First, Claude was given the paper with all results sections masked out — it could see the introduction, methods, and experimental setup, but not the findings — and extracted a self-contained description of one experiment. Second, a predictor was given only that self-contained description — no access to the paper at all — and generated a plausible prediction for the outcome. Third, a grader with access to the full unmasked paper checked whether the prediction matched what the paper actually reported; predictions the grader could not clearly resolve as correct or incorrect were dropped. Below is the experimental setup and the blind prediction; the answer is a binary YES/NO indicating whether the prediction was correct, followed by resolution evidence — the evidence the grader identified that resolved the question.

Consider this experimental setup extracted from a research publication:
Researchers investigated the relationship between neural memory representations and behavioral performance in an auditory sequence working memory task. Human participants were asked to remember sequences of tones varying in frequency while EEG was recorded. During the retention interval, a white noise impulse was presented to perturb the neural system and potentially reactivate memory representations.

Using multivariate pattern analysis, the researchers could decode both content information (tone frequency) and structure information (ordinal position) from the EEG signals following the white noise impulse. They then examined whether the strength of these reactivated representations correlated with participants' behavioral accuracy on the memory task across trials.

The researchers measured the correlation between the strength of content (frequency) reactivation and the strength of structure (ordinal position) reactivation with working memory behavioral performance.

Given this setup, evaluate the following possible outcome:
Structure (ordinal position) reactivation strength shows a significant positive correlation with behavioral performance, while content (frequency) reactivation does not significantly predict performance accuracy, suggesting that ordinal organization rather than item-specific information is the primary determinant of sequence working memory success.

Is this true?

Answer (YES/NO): NO